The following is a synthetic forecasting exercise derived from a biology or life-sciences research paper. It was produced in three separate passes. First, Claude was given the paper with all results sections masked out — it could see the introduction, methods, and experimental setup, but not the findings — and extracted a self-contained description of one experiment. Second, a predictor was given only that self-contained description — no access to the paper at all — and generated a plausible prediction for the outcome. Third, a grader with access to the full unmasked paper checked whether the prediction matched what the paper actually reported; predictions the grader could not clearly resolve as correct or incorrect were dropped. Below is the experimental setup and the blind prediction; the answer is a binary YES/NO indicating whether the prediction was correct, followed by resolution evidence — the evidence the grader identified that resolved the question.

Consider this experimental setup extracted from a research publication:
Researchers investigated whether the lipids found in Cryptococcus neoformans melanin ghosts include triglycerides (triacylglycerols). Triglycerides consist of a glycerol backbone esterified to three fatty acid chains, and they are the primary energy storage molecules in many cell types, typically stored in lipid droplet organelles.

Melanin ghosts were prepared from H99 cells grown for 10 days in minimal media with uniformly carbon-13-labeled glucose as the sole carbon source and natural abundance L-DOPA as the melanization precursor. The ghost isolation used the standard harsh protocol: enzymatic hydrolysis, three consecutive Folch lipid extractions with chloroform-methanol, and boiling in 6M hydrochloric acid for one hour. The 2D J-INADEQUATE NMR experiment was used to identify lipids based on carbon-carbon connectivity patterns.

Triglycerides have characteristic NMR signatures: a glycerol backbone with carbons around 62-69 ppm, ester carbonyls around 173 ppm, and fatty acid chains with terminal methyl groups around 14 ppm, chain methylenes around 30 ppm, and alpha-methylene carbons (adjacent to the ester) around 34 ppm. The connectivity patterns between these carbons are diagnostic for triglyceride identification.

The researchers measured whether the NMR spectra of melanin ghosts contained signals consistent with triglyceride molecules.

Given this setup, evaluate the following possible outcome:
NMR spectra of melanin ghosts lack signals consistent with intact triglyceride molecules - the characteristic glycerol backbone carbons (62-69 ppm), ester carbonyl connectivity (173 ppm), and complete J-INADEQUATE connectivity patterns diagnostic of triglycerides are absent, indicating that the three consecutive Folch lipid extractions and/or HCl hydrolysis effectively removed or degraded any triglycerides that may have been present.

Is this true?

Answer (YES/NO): NO